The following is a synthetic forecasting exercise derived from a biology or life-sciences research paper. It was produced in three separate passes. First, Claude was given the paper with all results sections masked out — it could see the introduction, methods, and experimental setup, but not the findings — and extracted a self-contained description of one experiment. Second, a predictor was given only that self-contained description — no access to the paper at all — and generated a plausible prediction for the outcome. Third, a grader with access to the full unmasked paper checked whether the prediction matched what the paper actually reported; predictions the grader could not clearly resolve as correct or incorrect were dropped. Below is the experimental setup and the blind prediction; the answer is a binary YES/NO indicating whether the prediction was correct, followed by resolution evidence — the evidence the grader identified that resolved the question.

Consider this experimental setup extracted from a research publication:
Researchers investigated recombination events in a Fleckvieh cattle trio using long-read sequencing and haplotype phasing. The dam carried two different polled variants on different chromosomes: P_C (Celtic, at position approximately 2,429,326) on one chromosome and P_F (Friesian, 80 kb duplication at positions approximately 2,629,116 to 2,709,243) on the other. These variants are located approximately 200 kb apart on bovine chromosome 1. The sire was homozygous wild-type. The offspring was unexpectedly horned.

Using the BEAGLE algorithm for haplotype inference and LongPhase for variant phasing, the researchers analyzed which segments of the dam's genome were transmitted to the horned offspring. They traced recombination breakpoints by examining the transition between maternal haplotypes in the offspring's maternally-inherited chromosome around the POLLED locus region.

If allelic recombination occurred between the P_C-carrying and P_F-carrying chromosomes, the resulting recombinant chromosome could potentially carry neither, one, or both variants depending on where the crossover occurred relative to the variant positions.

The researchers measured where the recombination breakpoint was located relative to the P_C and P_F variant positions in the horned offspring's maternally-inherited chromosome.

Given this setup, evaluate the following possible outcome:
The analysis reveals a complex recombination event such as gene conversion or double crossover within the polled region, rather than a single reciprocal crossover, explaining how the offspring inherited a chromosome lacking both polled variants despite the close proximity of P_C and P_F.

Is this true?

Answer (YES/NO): NO